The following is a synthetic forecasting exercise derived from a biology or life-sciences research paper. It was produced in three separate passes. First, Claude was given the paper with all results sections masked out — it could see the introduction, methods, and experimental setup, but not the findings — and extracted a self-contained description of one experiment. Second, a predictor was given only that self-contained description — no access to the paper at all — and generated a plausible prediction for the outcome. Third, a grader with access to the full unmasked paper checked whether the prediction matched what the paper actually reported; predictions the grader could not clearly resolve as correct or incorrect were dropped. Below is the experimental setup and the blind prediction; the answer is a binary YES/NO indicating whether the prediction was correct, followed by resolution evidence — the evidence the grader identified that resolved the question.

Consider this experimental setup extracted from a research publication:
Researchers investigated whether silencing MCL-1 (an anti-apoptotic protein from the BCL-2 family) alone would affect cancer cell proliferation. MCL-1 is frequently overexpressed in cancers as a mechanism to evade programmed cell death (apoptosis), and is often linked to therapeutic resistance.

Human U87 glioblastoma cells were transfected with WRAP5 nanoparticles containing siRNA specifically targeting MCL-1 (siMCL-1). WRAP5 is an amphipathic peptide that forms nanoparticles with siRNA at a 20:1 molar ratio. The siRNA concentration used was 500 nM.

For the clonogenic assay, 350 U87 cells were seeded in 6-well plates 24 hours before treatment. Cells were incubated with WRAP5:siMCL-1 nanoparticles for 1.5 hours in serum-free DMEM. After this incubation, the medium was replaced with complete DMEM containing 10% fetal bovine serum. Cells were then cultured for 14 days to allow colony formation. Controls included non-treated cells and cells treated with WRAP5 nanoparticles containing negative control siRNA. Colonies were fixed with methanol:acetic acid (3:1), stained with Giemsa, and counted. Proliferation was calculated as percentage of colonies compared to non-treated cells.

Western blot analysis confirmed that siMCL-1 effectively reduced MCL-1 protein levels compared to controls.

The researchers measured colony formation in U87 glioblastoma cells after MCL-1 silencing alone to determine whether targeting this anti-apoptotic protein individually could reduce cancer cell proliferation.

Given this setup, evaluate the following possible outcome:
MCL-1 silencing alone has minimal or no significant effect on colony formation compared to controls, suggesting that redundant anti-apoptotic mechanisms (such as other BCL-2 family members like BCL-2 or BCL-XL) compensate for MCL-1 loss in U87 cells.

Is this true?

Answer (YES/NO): YES